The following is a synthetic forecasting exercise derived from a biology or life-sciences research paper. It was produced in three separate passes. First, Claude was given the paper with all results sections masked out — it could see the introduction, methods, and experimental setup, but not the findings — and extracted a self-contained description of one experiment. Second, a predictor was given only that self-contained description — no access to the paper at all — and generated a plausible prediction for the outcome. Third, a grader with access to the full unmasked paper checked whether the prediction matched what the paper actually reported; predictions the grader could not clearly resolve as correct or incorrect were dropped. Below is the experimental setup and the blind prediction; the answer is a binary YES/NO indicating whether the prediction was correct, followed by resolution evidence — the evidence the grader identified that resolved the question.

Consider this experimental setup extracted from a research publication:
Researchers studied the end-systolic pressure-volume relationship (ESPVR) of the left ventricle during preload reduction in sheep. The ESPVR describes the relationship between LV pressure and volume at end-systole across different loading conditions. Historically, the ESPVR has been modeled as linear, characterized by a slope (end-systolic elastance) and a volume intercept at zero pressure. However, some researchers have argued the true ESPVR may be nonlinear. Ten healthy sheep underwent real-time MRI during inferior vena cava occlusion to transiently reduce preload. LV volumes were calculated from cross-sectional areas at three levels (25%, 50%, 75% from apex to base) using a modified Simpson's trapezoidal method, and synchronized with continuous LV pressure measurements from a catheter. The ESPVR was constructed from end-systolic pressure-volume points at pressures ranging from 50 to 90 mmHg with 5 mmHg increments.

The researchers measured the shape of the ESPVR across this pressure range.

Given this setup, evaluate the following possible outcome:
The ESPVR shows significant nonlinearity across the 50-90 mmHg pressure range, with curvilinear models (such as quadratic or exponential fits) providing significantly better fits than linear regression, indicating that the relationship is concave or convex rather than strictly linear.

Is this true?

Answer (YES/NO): YES